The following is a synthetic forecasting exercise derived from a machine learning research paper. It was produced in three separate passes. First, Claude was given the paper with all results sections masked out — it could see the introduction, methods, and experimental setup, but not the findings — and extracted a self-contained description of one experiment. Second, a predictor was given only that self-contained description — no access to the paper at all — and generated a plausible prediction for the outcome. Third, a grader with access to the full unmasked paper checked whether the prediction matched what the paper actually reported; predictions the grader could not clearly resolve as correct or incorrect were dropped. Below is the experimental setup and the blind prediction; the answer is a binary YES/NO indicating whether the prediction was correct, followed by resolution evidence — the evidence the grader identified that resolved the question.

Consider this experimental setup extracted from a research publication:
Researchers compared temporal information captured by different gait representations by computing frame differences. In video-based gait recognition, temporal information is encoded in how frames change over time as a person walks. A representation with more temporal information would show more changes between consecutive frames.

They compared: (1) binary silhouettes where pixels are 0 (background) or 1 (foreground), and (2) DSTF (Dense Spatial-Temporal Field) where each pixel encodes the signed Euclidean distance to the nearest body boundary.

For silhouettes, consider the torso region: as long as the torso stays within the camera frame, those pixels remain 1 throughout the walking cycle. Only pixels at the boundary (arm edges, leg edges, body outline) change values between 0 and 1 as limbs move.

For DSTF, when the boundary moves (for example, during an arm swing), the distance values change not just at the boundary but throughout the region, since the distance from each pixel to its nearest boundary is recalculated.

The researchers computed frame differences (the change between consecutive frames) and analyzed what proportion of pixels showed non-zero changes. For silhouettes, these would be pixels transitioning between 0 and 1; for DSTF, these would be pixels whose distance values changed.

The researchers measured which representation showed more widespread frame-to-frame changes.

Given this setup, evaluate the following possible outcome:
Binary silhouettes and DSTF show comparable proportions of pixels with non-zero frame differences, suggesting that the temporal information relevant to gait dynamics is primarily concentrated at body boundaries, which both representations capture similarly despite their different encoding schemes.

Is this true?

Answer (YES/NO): NO